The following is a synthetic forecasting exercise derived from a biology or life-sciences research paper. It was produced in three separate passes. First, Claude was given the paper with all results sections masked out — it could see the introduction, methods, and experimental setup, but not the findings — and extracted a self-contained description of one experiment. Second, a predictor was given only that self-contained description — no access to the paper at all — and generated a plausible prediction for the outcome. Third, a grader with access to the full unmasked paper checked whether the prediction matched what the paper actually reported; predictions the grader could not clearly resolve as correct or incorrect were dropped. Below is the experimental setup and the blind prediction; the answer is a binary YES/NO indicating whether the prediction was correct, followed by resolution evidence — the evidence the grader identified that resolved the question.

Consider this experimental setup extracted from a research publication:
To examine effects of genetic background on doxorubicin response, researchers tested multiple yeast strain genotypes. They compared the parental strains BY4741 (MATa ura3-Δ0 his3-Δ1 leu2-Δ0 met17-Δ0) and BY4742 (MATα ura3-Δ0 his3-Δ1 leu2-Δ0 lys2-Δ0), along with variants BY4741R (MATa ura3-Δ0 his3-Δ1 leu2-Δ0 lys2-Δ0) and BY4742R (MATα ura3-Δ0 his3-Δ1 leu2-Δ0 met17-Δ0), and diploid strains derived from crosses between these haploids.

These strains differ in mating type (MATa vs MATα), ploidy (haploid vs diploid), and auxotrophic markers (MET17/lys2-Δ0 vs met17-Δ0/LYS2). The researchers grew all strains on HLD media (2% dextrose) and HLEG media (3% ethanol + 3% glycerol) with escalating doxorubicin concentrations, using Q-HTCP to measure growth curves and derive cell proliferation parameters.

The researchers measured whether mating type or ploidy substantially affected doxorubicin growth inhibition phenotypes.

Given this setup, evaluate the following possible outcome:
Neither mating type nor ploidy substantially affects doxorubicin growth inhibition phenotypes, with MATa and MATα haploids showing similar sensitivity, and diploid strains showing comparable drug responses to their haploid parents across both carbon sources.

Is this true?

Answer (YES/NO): YES